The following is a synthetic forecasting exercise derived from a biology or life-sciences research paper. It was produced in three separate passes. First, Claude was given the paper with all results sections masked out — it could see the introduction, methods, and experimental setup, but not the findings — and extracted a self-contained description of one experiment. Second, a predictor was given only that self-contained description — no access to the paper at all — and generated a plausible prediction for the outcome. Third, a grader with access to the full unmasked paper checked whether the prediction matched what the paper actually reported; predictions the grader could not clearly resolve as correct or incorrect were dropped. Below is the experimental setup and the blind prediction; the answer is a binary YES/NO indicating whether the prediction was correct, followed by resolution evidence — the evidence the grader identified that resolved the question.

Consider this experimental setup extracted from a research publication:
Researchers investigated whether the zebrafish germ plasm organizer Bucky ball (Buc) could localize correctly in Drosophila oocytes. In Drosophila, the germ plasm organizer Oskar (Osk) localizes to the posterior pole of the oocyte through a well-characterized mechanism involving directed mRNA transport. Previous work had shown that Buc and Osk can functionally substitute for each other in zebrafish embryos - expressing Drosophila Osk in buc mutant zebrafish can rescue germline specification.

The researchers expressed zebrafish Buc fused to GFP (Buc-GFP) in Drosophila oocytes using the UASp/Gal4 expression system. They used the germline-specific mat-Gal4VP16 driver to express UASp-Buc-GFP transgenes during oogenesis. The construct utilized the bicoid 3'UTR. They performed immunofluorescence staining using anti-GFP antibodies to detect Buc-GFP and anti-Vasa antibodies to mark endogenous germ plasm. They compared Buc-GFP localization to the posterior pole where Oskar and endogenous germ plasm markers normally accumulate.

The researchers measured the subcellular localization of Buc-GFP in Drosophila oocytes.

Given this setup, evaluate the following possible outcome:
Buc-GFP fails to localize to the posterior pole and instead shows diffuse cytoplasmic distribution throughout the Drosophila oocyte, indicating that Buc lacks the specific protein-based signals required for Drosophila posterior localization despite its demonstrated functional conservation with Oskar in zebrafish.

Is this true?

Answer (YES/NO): NO